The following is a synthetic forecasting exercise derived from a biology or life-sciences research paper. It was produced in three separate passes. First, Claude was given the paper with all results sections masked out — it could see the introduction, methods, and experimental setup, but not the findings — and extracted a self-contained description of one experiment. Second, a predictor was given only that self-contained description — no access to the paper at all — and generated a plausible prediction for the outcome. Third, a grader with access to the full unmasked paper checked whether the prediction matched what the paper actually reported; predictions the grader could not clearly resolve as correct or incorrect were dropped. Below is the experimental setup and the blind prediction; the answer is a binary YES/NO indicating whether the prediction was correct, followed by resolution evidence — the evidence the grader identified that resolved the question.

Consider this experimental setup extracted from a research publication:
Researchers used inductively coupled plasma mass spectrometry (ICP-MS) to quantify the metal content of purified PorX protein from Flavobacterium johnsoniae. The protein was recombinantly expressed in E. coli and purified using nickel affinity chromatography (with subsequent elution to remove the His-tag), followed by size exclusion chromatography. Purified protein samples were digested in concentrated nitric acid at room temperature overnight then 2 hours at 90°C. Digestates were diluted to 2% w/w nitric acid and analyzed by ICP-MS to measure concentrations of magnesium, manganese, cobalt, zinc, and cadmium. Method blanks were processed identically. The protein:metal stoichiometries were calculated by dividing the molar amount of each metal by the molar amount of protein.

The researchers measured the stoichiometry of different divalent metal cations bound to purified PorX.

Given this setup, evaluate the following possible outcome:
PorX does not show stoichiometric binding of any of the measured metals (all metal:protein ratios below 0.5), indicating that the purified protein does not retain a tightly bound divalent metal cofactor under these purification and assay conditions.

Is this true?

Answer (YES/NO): NO